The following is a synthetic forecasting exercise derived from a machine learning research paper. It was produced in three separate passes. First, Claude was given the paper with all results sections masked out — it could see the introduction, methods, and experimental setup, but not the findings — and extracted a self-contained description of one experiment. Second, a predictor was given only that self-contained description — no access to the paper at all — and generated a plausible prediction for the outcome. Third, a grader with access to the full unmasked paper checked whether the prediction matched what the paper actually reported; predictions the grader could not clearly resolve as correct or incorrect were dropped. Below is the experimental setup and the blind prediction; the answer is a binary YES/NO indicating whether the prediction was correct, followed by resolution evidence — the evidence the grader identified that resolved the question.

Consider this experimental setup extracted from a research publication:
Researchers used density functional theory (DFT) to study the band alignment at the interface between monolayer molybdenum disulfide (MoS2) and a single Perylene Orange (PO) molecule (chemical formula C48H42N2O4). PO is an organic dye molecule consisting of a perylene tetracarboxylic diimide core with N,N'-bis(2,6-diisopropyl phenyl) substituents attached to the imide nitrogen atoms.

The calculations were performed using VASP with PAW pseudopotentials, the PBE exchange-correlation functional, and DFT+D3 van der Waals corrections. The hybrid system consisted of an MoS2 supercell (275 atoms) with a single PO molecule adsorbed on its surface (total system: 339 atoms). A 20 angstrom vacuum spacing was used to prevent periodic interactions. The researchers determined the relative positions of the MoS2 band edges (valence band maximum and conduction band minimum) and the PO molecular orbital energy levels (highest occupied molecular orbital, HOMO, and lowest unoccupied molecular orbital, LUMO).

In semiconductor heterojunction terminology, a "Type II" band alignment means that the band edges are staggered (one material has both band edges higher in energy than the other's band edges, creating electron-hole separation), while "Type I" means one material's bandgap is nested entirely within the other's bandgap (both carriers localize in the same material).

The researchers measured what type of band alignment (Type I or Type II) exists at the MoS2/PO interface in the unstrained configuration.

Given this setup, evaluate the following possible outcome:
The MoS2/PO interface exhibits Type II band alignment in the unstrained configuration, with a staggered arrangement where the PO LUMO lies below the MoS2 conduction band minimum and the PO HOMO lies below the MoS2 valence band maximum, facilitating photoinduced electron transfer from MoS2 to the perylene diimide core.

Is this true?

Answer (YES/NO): NO